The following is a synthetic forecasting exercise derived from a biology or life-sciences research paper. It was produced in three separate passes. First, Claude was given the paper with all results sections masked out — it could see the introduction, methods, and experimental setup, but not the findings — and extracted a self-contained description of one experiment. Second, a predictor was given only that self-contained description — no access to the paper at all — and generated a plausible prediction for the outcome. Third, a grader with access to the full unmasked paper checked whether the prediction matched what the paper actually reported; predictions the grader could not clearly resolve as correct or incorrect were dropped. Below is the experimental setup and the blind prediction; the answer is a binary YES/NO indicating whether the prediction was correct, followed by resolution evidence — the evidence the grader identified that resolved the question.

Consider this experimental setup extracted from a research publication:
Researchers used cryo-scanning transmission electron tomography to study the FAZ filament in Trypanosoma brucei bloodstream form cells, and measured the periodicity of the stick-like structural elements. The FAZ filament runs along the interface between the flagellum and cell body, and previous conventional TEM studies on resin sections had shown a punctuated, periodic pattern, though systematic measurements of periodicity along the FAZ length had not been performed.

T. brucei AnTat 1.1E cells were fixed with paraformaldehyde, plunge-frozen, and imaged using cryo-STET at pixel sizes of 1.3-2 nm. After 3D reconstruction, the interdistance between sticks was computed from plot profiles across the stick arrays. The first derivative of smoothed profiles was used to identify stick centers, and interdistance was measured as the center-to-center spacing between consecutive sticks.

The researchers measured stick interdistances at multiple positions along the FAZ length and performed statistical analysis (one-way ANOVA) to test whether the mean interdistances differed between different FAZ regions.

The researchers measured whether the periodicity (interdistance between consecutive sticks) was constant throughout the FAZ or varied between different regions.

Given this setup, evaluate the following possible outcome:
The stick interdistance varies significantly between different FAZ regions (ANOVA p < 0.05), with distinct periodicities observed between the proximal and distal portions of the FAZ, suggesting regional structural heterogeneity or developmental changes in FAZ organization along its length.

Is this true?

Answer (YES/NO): YES